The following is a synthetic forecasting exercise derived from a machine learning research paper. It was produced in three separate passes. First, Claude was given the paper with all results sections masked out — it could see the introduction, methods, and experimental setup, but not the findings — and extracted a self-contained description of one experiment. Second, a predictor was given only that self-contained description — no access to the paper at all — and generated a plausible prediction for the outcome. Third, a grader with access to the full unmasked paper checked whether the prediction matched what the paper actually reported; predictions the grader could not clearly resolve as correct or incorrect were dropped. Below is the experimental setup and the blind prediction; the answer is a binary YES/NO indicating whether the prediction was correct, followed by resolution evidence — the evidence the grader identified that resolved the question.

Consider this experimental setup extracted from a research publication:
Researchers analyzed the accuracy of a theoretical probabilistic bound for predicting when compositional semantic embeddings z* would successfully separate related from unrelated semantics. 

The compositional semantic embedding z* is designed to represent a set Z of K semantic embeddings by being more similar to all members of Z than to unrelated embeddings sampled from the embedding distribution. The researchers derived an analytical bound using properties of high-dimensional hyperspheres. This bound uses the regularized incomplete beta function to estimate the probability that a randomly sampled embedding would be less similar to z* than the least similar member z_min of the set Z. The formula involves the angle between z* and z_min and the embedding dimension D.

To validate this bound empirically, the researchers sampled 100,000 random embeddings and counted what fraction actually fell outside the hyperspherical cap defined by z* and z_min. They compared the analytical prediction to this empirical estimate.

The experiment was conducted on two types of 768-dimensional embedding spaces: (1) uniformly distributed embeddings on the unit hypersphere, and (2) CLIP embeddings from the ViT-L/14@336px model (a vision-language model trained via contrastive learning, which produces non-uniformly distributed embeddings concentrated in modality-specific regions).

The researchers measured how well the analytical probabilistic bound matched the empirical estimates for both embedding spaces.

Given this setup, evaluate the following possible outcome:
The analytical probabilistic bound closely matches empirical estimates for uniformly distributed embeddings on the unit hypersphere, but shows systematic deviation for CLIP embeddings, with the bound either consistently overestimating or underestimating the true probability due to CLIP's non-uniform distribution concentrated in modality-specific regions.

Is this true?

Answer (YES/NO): YES